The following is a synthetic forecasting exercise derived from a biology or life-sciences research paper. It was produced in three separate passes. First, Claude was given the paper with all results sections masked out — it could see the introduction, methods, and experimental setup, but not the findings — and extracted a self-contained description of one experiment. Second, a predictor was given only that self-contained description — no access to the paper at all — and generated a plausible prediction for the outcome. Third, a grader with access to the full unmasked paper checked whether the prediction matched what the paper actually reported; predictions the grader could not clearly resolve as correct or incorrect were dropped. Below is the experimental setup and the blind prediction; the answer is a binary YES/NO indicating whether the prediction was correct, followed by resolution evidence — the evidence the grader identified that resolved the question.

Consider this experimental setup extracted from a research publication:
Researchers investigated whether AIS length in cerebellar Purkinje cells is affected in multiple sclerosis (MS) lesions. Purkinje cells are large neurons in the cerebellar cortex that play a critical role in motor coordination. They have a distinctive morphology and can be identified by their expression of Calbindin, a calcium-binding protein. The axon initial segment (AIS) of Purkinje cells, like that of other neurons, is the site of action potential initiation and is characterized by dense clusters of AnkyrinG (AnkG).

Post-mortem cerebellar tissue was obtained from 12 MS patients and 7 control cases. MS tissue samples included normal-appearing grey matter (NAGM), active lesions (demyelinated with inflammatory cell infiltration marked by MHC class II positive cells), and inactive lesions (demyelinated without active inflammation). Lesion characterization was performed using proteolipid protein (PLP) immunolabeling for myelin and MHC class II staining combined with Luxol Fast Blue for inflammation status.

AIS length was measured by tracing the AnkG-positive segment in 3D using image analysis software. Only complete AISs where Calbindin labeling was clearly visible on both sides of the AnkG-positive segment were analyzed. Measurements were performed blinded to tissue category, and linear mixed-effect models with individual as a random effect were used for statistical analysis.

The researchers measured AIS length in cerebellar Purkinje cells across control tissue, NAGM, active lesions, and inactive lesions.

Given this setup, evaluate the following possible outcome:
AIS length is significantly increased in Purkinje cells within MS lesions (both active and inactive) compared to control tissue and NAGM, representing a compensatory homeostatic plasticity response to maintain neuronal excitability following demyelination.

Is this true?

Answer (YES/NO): NO